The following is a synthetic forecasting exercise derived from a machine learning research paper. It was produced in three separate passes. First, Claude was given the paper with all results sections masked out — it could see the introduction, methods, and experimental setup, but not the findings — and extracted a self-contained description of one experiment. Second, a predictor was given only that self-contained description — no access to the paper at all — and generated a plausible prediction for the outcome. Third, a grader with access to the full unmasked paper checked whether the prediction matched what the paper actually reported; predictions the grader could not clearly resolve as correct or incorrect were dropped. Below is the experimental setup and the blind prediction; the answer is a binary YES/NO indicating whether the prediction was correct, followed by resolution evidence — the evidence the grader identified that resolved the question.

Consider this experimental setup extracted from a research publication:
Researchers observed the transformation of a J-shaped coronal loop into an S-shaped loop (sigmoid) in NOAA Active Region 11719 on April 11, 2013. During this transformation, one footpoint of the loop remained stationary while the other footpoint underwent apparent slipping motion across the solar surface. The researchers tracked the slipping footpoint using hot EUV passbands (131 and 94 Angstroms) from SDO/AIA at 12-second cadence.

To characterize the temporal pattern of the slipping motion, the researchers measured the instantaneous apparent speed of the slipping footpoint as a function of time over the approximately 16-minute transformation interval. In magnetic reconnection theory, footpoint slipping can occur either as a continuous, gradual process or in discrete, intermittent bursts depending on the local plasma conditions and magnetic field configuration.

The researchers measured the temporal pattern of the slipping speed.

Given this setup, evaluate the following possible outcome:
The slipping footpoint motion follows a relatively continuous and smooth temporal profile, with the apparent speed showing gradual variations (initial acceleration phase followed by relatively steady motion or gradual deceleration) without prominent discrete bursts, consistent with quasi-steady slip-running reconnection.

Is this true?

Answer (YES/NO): NO